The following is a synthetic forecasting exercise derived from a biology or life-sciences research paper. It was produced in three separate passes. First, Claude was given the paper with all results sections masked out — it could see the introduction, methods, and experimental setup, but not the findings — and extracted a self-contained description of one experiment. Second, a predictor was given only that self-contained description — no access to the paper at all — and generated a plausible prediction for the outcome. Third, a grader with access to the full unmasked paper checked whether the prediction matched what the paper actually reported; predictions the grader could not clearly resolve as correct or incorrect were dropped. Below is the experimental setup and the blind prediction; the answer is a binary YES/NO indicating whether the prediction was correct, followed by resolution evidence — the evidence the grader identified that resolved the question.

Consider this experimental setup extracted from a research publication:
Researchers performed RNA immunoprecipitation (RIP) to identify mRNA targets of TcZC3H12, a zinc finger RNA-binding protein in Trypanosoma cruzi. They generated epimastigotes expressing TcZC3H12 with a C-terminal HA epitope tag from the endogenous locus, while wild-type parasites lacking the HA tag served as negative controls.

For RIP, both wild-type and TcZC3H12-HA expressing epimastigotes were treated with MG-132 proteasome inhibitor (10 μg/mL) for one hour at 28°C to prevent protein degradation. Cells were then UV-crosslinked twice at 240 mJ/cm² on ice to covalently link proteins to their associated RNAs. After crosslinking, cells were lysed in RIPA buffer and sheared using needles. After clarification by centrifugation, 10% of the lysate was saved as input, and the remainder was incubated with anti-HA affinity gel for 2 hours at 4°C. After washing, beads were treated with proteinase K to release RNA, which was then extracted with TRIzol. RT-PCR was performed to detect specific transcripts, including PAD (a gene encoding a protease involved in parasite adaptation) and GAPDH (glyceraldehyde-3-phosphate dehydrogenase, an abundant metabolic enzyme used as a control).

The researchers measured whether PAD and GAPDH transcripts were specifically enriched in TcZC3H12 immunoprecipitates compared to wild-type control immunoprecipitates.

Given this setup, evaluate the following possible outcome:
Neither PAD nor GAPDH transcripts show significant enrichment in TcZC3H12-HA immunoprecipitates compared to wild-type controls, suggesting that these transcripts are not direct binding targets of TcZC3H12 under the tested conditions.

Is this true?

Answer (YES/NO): NO